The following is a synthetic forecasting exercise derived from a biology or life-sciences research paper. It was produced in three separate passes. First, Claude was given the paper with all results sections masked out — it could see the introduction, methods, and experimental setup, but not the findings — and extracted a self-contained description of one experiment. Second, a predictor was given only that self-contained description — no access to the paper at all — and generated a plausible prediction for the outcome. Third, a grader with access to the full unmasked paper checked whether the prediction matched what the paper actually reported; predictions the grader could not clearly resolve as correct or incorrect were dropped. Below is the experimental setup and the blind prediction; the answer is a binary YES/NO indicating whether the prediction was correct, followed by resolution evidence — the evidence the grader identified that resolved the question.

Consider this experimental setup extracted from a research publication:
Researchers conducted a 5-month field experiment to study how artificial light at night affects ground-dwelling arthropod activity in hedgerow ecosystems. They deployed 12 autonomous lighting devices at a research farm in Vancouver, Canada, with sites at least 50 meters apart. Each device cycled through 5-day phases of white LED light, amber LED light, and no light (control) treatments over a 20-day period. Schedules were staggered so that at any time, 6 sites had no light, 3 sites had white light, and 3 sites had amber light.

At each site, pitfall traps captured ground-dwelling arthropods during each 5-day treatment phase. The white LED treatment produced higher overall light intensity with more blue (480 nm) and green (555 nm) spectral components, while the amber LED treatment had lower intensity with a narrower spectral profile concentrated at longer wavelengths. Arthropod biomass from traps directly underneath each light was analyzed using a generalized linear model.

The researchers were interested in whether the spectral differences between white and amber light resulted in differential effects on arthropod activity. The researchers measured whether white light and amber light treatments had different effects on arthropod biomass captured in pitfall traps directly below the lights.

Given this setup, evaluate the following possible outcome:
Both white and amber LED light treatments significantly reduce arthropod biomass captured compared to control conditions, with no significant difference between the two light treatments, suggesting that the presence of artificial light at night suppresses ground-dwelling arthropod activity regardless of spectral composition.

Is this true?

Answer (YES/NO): NO